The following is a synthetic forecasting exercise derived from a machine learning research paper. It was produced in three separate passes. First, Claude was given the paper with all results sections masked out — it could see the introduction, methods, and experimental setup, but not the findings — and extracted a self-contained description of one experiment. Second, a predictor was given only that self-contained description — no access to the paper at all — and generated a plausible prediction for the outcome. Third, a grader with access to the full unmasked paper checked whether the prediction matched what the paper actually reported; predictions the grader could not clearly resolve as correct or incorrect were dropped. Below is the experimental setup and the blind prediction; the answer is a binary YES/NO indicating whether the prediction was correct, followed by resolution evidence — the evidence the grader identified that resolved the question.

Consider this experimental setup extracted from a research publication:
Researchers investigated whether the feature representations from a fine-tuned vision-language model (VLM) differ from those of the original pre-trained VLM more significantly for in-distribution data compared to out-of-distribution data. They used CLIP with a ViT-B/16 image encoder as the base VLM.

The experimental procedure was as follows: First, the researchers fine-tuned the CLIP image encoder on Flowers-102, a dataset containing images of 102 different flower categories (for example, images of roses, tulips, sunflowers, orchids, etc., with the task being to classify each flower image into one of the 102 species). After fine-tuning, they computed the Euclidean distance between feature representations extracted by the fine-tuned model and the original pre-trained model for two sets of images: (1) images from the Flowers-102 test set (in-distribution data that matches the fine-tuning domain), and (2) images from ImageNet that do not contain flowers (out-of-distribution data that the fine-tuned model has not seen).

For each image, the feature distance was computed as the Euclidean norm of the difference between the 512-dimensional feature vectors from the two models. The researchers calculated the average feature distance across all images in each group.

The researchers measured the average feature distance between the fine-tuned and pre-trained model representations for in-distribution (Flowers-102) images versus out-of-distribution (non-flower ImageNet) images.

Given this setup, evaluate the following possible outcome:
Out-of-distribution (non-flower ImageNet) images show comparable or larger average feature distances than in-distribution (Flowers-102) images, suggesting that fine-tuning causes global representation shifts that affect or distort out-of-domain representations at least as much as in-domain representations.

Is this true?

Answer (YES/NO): NO